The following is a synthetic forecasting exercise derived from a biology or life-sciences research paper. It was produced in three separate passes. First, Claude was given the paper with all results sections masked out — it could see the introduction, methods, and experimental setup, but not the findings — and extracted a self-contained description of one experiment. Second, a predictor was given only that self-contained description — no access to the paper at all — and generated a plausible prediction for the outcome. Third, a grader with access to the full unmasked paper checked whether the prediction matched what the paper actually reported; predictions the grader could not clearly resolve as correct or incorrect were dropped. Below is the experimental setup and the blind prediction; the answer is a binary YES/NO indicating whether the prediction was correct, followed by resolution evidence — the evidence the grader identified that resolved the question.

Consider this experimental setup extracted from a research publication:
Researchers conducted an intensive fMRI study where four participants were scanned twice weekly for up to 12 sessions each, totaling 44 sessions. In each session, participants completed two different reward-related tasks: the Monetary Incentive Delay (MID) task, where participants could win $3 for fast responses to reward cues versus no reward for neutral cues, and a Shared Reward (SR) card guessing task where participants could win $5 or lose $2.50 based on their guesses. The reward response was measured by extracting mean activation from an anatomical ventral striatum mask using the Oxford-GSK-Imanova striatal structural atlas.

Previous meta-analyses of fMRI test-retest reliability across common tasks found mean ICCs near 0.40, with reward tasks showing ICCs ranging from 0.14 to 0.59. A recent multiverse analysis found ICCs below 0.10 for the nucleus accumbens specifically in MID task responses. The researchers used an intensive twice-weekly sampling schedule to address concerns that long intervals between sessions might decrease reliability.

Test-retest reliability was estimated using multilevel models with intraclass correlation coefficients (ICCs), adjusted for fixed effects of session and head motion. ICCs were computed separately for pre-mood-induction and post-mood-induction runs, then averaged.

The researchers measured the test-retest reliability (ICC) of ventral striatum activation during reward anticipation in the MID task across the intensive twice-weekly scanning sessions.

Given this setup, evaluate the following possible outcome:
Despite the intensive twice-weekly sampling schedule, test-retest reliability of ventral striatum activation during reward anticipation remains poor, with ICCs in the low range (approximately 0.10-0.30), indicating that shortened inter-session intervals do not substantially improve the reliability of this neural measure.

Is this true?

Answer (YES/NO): YES